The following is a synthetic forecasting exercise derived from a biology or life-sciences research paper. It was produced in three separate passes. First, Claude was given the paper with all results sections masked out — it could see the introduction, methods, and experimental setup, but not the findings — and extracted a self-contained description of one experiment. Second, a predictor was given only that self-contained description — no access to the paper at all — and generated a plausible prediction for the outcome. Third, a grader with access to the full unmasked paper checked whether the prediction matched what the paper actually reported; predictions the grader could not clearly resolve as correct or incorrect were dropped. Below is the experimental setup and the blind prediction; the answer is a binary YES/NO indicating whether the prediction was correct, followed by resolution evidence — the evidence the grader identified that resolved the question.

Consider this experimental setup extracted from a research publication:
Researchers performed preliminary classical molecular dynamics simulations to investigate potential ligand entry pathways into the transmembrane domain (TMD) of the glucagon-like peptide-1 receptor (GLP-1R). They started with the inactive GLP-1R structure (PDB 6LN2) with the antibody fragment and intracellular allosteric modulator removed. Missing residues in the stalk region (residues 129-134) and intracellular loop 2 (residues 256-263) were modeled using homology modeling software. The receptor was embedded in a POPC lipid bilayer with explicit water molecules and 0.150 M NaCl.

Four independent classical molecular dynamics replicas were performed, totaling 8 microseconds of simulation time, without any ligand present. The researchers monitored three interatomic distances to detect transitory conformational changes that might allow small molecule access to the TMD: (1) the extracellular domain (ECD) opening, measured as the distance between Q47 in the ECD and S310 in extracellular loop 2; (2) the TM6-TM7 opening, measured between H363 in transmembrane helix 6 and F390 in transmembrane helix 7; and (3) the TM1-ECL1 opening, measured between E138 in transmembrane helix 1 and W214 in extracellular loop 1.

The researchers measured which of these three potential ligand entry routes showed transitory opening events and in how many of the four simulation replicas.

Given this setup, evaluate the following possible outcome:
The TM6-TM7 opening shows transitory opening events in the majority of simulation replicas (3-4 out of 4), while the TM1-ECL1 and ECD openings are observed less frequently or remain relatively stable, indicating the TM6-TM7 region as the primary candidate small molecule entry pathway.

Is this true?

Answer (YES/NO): NO